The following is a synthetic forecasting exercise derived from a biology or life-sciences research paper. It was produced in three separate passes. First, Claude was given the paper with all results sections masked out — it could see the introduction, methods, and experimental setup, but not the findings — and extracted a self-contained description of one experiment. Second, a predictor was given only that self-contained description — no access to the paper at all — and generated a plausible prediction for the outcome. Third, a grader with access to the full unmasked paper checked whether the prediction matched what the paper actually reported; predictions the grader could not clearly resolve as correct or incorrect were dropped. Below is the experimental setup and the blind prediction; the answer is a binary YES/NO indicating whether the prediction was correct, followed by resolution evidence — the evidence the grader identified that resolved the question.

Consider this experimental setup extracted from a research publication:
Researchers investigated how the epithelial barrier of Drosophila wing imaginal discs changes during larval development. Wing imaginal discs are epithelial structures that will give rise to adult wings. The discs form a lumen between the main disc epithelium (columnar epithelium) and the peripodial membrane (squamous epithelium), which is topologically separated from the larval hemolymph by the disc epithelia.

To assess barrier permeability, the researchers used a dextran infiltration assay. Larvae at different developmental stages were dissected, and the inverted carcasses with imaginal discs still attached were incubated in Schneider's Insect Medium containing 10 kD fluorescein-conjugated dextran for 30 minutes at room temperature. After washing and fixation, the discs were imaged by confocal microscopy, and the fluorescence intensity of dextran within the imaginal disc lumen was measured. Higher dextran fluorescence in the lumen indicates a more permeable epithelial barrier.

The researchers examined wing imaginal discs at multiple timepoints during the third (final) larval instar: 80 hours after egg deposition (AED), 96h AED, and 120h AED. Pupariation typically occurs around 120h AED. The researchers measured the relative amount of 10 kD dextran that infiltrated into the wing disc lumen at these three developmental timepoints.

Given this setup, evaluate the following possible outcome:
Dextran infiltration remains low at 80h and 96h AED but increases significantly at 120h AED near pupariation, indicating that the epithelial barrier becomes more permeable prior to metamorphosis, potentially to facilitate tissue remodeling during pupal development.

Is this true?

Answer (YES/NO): NO